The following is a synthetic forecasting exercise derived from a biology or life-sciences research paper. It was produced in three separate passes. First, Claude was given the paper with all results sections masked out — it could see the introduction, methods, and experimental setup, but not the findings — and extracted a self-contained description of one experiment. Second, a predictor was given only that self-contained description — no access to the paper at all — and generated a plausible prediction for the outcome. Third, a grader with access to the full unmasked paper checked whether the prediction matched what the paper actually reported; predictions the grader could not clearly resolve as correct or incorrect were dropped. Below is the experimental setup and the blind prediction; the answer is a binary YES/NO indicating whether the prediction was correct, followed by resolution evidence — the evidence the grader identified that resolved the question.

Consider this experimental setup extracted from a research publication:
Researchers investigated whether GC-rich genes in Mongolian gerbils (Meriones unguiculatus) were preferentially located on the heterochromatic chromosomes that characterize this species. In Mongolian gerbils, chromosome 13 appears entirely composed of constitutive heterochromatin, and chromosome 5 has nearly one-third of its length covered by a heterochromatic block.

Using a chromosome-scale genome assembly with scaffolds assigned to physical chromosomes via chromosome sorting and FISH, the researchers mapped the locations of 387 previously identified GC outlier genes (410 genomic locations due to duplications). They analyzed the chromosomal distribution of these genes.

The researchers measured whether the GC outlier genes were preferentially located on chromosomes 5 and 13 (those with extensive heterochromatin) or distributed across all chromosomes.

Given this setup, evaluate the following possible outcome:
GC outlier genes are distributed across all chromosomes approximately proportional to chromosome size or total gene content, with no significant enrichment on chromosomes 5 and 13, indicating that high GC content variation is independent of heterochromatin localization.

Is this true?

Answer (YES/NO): NO